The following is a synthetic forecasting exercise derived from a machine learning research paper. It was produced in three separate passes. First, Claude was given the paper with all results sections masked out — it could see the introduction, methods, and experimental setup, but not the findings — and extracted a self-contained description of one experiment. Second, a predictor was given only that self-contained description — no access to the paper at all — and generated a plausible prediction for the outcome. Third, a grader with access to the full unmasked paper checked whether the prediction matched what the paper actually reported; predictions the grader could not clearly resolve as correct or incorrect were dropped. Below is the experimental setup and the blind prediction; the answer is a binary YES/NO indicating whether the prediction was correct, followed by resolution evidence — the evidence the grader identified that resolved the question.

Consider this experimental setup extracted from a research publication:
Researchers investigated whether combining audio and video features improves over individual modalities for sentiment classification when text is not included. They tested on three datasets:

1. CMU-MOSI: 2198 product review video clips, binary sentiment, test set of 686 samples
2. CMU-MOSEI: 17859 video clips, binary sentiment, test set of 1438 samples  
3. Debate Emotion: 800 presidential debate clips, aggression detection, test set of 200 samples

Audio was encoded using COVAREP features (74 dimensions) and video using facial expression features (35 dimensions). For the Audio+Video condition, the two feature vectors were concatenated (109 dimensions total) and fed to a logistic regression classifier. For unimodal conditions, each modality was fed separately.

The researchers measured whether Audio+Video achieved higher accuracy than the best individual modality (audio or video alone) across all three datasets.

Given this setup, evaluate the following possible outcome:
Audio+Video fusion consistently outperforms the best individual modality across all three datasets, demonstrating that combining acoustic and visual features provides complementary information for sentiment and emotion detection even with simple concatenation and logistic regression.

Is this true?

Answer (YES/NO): NO